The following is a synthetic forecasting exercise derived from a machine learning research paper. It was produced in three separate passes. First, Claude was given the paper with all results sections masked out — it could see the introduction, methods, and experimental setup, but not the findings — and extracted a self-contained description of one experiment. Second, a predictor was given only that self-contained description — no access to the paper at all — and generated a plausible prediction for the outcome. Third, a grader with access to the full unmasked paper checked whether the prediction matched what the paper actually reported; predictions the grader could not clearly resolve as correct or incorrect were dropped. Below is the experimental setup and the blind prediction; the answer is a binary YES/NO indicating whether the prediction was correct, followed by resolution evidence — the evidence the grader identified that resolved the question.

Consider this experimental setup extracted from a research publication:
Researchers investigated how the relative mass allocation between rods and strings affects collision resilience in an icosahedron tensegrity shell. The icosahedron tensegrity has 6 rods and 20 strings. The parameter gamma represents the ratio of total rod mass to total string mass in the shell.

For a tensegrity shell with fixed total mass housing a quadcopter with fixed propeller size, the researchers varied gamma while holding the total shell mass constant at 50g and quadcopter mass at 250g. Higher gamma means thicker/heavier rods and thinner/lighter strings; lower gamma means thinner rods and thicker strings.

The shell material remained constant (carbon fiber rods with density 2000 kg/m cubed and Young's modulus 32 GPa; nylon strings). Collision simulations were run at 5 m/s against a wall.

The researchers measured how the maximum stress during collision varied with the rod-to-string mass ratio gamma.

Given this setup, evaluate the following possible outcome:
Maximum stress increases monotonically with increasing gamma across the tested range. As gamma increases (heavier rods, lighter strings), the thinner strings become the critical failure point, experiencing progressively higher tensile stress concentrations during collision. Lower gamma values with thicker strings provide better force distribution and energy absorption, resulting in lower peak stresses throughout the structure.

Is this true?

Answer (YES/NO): NO